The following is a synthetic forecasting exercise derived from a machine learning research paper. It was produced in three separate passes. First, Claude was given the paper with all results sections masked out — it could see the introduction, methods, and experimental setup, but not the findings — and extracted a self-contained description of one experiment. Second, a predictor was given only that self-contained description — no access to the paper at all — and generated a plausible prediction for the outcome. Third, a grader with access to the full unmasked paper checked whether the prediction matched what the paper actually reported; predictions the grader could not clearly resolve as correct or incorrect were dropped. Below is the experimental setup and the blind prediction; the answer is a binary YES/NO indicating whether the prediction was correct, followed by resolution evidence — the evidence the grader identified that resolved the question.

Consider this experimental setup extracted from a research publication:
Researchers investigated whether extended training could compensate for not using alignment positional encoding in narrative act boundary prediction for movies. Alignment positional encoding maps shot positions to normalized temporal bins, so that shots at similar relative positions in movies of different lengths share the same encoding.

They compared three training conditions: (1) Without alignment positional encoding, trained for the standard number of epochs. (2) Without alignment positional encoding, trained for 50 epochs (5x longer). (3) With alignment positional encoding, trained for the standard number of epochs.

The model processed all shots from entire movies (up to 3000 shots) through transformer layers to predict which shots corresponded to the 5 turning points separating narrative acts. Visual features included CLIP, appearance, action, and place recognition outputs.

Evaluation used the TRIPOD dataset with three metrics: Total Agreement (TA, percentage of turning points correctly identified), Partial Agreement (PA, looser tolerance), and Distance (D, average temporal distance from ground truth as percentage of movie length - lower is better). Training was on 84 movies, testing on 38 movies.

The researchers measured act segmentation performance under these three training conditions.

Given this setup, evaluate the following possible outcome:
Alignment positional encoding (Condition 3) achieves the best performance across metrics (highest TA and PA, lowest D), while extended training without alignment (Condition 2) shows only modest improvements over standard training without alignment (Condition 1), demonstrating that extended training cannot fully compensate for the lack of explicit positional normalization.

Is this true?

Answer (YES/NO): YES